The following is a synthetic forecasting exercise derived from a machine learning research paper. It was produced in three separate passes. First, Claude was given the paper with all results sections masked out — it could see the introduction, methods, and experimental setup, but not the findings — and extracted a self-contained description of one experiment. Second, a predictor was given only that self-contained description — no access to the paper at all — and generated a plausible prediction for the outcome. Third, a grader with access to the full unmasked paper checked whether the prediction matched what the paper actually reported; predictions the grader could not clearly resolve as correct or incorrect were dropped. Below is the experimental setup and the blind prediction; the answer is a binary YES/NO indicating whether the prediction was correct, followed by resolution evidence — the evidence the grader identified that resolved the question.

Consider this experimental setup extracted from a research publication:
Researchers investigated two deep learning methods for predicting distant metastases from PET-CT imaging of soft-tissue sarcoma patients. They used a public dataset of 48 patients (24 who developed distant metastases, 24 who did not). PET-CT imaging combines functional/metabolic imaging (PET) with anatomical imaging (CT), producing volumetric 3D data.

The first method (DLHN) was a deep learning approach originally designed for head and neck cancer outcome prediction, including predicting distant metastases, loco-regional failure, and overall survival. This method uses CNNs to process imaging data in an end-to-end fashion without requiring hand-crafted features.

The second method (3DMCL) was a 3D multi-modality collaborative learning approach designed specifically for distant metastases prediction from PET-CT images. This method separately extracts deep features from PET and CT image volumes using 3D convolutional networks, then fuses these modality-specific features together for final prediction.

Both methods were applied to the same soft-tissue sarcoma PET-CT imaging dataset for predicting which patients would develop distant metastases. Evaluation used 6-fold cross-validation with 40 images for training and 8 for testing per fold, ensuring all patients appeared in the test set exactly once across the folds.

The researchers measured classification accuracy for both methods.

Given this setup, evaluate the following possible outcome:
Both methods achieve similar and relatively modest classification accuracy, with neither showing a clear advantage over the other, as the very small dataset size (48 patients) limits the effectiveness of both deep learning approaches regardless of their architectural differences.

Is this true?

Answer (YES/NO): NO